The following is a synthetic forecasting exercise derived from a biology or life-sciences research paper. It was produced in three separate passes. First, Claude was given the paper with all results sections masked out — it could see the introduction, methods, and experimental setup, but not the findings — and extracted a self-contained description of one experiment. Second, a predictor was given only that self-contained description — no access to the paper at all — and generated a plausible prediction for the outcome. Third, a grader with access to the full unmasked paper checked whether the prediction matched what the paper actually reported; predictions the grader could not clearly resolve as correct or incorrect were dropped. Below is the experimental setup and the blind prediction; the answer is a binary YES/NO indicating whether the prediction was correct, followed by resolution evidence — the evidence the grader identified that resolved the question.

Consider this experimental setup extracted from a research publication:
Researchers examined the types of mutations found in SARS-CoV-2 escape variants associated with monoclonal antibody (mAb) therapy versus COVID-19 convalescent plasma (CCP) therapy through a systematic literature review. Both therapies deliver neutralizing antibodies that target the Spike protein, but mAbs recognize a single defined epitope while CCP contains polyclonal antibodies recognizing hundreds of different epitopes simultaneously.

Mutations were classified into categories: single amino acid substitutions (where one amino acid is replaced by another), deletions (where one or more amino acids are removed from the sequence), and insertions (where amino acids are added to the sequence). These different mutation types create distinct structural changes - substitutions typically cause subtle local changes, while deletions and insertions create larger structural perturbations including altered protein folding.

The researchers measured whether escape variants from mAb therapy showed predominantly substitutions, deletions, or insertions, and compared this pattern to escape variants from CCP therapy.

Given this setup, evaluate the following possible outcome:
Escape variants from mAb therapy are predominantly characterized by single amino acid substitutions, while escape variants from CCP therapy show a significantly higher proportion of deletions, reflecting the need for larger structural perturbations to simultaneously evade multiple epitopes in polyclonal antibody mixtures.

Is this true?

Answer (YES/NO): YES